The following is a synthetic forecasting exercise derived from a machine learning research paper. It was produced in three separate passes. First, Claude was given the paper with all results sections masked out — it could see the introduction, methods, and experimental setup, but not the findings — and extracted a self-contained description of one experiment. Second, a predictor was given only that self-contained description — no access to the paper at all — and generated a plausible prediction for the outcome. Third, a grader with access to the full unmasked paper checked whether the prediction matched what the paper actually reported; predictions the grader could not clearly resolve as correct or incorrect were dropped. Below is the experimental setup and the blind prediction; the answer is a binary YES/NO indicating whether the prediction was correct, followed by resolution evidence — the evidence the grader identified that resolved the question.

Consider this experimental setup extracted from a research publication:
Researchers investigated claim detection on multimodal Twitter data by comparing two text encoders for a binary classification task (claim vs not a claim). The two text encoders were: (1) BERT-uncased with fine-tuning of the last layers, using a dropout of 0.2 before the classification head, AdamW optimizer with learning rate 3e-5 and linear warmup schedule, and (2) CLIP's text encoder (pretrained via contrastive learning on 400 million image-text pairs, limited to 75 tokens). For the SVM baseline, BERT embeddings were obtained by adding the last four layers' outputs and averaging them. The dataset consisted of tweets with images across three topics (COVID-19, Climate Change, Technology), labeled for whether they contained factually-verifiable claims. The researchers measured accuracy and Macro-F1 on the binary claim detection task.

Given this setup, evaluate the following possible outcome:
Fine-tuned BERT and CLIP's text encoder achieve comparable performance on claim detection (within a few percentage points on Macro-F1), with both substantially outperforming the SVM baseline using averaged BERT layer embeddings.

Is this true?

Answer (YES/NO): NO